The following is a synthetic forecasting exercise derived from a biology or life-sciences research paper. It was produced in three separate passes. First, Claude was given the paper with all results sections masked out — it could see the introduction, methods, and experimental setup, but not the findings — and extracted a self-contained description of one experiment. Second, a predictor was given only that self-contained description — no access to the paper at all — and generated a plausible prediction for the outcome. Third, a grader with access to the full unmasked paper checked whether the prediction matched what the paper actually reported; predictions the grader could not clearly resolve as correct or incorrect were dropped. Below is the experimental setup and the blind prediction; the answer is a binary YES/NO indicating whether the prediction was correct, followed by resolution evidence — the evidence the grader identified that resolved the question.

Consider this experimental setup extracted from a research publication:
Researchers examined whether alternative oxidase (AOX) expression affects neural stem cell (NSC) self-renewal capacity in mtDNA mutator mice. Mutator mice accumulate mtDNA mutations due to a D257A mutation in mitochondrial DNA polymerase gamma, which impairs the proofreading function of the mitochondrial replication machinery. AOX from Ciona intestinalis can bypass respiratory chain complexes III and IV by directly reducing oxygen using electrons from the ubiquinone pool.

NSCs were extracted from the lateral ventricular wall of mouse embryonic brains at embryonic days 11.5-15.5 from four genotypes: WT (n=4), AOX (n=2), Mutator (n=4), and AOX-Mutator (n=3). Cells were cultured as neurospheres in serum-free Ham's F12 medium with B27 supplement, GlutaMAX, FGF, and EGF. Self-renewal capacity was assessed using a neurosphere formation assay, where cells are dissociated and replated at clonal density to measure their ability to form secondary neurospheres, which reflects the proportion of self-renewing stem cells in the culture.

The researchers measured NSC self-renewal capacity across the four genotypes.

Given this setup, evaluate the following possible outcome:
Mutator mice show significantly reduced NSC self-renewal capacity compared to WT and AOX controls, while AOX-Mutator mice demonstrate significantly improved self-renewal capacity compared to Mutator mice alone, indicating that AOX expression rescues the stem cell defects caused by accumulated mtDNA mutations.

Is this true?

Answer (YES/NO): NO